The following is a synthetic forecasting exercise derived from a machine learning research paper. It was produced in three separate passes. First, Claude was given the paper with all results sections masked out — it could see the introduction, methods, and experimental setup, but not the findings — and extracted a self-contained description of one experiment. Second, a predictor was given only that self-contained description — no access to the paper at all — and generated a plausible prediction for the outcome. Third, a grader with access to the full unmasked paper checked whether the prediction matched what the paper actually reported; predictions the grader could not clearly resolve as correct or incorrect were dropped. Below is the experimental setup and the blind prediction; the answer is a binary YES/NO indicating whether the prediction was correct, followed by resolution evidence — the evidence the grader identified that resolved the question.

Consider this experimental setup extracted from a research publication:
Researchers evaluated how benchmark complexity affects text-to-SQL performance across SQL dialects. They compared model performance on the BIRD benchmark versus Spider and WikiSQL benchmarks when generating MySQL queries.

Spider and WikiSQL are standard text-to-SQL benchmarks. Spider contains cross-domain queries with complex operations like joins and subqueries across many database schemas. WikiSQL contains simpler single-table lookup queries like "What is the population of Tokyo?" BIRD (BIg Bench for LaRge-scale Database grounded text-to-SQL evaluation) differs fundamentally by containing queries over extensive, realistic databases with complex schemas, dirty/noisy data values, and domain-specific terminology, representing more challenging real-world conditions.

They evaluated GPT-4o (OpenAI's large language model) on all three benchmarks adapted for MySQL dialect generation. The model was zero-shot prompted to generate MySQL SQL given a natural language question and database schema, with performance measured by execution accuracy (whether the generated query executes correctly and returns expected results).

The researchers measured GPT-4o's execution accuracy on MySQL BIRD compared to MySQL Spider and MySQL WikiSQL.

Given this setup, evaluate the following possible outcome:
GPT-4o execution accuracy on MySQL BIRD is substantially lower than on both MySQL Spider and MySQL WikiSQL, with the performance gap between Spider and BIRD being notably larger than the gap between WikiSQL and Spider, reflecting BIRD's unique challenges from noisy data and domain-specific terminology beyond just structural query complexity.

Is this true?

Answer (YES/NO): YES